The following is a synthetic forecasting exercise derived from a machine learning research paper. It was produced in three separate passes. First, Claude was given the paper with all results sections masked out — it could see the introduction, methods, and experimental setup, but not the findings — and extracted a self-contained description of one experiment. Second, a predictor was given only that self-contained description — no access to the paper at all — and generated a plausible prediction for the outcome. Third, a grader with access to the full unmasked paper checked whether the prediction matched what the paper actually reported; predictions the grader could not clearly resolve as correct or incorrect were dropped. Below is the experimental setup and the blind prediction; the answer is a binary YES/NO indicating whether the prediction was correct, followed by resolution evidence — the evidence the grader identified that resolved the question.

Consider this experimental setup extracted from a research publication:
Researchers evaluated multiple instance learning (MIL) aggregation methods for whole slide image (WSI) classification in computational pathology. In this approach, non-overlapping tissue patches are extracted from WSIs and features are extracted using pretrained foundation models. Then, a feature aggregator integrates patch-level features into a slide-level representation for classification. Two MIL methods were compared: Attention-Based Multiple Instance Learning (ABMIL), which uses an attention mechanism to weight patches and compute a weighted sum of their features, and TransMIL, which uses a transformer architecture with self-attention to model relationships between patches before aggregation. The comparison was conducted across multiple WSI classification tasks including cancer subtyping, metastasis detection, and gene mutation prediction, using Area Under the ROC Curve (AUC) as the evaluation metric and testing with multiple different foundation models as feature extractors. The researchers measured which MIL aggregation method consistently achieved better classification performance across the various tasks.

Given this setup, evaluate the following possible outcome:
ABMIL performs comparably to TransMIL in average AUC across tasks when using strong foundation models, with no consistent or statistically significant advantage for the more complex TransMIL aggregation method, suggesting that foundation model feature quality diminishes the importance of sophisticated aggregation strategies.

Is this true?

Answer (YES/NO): NO